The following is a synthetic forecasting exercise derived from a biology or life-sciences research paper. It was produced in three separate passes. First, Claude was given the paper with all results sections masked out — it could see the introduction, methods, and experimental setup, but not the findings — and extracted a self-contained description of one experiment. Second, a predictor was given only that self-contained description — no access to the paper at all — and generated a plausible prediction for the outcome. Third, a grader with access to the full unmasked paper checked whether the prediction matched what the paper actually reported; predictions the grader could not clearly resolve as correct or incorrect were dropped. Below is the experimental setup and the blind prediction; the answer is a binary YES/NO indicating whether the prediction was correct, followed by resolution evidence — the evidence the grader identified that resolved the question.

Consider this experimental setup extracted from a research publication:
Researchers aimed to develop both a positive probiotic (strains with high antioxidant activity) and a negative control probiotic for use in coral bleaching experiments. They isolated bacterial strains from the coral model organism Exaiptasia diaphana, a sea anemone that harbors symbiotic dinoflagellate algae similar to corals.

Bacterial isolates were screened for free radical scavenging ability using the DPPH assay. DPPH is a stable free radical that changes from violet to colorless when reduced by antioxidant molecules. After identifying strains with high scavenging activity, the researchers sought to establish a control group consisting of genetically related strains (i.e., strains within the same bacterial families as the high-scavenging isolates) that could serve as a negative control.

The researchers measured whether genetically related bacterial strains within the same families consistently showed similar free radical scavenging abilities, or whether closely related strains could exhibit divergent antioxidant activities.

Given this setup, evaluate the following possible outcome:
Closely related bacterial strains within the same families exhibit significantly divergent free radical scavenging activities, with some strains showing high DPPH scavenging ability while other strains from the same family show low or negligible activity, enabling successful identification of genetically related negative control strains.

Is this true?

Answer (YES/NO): YES